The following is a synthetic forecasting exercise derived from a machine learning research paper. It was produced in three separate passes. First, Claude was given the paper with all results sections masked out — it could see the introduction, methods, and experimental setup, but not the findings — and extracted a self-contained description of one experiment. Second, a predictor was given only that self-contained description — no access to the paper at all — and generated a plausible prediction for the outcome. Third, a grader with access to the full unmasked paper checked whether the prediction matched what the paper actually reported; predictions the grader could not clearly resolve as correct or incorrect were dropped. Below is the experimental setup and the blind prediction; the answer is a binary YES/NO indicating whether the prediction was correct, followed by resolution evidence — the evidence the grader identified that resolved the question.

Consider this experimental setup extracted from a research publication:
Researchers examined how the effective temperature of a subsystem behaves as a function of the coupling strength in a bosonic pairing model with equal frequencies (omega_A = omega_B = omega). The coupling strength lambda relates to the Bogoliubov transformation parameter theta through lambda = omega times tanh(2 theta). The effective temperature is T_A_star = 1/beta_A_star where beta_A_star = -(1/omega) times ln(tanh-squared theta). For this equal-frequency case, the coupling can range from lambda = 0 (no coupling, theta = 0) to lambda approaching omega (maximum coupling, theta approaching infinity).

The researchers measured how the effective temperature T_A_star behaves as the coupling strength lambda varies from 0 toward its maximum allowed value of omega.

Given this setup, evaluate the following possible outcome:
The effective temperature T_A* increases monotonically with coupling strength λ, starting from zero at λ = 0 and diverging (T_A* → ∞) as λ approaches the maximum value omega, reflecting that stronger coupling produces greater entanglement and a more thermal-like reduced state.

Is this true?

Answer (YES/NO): YES